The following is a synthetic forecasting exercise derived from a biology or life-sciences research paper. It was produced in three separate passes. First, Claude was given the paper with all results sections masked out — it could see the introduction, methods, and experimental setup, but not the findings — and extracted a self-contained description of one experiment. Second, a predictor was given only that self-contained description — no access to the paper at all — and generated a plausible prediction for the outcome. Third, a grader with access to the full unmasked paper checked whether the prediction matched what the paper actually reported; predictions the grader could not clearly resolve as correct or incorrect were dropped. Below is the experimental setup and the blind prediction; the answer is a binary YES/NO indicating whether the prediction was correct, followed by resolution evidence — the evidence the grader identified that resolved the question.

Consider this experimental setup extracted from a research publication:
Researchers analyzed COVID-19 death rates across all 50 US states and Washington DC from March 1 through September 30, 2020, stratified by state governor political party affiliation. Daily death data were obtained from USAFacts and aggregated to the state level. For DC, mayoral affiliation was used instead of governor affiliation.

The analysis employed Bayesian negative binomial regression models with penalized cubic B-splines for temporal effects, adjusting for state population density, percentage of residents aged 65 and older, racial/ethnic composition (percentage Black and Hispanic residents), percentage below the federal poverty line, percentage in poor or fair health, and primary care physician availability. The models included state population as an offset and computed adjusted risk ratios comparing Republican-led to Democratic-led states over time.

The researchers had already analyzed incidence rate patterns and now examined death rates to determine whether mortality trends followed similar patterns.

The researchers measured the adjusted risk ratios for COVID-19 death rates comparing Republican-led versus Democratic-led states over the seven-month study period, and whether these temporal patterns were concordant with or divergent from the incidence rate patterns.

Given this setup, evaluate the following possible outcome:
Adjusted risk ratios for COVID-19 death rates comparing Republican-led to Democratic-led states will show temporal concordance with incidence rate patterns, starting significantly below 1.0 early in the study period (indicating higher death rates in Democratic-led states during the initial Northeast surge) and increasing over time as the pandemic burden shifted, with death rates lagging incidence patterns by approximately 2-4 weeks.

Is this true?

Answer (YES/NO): NO